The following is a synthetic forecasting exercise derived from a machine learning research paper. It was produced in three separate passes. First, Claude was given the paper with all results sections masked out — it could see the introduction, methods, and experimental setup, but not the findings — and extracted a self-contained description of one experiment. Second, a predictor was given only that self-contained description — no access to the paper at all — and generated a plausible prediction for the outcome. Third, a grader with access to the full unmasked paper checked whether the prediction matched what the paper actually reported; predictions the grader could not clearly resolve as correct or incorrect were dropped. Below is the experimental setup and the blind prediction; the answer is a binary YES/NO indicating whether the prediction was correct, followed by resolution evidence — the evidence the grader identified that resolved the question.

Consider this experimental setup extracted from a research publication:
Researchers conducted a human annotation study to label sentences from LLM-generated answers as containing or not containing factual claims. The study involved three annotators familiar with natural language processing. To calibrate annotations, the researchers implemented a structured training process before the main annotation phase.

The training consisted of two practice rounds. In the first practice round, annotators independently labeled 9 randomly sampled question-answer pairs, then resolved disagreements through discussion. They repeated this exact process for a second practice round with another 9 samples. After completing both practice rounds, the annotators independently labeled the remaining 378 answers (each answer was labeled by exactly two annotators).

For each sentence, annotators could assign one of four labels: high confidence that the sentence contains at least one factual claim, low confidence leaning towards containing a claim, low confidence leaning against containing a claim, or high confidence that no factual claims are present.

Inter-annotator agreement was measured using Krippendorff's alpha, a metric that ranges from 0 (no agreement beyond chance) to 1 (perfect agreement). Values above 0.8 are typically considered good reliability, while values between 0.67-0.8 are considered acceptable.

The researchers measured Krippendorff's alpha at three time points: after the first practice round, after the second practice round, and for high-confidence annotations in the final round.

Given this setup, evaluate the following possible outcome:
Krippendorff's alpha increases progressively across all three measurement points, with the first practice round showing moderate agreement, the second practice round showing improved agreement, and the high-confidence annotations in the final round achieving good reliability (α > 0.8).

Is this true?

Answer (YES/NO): YES